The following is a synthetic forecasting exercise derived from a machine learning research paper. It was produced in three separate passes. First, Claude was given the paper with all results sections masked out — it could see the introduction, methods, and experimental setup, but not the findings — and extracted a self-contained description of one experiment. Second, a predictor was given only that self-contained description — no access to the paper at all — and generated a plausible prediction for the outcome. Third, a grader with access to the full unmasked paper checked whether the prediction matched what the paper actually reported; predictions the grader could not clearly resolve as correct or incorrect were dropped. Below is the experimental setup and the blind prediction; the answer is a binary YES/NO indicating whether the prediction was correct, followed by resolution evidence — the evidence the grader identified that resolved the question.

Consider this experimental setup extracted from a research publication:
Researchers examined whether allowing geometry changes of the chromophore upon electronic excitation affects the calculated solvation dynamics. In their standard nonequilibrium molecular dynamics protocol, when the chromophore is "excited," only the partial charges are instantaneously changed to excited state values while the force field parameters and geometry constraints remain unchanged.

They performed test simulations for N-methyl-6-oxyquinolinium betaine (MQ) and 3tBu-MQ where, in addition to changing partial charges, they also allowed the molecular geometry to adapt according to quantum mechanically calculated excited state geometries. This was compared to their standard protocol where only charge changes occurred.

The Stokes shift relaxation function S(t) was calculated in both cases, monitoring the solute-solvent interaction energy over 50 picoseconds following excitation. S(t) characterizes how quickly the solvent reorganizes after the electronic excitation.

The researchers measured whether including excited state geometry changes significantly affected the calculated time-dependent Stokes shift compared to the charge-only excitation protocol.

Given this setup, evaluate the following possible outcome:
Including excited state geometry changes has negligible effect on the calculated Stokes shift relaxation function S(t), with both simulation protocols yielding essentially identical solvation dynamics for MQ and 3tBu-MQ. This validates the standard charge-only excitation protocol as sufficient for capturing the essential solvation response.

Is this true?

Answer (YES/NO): YES